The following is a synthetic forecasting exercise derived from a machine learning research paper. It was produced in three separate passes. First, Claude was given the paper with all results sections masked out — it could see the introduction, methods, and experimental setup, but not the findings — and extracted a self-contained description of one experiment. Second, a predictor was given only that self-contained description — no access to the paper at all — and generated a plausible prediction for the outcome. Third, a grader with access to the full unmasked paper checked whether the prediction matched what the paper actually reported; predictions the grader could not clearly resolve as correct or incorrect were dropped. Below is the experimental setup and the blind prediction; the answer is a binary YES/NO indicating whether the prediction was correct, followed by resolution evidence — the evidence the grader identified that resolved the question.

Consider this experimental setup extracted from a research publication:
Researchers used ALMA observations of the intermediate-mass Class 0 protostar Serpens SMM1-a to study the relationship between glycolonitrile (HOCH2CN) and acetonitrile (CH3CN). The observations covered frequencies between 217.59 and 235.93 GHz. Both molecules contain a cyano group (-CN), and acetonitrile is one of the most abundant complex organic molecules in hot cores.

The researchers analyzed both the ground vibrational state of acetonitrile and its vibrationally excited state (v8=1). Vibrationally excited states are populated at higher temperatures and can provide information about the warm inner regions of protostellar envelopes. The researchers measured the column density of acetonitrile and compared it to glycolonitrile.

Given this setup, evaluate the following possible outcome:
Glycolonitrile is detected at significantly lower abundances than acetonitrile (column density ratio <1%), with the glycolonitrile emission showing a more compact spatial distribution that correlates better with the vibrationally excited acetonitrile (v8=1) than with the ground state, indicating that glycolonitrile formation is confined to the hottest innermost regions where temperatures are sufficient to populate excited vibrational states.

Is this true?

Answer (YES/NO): NO